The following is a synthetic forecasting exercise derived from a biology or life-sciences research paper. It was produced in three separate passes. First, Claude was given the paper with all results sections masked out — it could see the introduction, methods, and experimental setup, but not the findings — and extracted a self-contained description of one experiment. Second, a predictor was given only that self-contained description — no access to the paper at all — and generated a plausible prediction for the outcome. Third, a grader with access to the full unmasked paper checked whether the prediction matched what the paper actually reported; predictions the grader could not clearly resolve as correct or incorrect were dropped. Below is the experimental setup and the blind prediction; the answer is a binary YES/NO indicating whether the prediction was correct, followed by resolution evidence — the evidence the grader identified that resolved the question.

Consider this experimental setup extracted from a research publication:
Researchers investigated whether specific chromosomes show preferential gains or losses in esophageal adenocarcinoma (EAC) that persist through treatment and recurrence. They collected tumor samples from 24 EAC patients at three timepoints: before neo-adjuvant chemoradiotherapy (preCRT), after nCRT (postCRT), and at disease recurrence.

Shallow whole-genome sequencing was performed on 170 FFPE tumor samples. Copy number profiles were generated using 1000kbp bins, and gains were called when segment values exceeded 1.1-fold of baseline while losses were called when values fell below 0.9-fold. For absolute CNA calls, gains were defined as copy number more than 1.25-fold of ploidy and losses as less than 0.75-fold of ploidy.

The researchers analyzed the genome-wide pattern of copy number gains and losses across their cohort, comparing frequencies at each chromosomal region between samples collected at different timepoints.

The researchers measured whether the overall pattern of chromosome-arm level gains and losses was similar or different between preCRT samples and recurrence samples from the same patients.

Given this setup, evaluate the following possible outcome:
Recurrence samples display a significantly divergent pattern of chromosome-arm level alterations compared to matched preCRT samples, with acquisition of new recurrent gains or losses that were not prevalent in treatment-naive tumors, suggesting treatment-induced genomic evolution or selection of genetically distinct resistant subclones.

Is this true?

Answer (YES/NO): NO